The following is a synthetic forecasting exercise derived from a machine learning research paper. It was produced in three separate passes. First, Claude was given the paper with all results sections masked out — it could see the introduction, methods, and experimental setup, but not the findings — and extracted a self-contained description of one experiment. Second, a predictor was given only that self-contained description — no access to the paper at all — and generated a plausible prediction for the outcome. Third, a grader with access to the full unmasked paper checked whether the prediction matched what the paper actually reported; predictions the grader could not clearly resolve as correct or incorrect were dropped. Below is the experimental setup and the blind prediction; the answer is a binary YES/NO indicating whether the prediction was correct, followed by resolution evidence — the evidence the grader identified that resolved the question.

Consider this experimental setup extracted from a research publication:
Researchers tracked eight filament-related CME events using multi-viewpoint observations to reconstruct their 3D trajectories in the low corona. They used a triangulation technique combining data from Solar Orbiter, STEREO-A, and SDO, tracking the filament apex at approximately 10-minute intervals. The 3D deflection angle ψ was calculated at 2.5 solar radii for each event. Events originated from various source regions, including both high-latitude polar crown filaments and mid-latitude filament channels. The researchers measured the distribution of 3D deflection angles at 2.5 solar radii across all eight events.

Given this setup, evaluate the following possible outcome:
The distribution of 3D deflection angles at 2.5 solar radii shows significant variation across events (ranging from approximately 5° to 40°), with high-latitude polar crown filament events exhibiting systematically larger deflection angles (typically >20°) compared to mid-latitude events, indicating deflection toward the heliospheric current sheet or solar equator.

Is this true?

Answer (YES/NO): NO